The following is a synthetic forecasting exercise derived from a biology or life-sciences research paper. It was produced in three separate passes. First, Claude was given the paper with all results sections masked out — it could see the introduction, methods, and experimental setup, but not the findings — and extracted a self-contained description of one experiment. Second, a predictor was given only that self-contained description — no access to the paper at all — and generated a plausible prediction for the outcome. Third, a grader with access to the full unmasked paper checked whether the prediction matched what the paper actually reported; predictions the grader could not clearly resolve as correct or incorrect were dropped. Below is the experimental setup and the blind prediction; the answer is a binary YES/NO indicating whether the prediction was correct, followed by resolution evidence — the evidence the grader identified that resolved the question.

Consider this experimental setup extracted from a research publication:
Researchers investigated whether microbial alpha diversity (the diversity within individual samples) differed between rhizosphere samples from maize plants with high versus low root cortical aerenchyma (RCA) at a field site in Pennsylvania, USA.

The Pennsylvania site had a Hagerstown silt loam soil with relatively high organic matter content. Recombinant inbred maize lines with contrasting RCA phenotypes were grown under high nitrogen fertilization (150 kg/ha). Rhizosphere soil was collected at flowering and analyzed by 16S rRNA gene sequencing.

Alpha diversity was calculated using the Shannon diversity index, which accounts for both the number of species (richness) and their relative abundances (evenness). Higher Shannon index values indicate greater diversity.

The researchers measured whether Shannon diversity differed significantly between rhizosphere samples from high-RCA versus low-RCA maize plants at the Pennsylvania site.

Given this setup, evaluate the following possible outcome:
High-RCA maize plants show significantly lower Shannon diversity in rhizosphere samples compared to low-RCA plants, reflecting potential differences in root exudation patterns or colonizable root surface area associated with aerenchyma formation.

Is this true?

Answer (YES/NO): NO